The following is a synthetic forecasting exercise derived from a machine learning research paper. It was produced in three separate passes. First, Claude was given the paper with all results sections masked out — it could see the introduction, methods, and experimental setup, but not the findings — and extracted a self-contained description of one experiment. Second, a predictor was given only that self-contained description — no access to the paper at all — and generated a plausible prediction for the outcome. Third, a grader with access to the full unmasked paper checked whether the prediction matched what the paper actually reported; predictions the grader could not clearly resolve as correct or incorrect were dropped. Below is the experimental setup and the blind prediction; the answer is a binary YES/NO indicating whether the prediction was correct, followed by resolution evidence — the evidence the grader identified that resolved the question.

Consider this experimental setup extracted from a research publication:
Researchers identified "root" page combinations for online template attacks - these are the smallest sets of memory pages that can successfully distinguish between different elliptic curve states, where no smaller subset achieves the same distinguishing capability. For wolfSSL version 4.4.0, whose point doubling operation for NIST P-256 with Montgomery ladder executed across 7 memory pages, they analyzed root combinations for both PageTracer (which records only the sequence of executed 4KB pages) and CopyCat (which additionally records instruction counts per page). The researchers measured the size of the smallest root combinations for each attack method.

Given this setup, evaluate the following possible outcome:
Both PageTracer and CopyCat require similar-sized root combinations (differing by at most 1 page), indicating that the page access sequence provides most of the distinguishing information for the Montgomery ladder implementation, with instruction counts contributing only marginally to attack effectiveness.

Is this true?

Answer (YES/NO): NO